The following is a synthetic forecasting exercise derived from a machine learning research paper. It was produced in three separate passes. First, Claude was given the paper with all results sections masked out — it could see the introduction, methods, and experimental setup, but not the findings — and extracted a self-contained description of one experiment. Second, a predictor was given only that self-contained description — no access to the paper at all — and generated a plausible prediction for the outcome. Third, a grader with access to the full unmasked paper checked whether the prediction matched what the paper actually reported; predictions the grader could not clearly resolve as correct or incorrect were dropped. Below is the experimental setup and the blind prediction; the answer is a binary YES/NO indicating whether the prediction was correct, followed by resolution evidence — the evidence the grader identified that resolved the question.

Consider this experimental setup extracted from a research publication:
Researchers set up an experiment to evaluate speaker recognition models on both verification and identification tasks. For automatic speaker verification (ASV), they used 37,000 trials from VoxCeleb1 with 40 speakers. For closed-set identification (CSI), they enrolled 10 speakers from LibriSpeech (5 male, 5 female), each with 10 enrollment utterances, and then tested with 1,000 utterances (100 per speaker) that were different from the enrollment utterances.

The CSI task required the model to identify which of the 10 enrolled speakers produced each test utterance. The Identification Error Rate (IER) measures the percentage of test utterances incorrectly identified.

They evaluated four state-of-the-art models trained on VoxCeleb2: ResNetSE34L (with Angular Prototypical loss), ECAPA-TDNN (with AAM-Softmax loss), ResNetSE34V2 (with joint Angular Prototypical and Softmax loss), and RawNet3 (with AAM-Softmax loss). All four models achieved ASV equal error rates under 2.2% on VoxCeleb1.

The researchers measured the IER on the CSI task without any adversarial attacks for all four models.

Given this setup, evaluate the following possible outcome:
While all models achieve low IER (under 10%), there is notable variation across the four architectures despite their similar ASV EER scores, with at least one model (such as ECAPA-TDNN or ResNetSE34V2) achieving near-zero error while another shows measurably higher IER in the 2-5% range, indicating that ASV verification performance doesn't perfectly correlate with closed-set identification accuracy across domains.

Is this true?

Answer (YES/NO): NO